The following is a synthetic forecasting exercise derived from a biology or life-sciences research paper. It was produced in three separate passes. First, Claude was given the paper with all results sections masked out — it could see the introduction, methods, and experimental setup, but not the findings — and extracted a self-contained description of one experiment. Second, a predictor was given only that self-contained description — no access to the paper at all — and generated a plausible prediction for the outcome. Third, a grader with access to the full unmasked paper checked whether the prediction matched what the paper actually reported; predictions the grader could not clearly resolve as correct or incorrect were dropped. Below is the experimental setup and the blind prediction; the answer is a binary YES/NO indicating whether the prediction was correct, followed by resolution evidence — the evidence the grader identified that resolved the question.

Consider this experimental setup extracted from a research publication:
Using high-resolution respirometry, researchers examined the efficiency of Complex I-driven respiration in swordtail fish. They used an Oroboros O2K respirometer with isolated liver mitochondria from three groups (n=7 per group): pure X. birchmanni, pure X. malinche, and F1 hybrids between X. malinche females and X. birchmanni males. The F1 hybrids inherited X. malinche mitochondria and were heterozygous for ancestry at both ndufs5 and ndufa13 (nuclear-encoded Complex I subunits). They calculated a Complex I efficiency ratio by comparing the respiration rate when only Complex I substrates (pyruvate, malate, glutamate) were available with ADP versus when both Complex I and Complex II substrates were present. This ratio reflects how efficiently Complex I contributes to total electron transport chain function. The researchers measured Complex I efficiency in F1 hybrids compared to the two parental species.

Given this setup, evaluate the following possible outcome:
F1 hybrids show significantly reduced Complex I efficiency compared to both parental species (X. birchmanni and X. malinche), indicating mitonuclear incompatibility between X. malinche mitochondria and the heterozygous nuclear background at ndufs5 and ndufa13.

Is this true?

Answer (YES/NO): YES